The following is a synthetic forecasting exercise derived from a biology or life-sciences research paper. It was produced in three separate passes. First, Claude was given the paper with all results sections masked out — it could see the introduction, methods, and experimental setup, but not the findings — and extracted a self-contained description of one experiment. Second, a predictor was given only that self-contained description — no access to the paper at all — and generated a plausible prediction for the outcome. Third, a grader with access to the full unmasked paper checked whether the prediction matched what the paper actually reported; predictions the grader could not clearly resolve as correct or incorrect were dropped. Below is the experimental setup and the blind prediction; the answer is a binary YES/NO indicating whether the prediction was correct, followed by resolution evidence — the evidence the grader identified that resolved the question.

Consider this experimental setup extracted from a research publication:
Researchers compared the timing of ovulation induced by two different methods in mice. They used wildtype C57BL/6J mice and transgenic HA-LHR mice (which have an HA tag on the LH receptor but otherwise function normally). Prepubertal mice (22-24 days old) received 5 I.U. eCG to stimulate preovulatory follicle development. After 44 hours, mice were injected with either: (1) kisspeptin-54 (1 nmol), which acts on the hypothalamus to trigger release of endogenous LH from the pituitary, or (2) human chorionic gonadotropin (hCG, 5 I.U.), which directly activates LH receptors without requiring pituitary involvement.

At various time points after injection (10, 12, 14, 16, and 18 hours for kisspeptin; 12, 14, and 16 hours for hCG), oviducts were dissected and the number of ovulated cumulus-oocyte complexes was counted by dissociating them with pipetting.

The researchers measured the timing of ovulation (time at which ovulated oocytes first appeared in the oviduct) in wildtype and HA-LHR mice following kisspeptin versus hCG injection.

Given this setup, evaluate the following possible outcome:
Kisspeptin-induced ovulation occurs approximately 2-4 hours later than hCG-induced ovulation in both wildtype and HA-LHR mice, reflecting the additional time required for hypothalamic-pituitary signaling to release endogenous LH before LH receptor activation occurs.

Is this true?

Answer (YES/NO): NO